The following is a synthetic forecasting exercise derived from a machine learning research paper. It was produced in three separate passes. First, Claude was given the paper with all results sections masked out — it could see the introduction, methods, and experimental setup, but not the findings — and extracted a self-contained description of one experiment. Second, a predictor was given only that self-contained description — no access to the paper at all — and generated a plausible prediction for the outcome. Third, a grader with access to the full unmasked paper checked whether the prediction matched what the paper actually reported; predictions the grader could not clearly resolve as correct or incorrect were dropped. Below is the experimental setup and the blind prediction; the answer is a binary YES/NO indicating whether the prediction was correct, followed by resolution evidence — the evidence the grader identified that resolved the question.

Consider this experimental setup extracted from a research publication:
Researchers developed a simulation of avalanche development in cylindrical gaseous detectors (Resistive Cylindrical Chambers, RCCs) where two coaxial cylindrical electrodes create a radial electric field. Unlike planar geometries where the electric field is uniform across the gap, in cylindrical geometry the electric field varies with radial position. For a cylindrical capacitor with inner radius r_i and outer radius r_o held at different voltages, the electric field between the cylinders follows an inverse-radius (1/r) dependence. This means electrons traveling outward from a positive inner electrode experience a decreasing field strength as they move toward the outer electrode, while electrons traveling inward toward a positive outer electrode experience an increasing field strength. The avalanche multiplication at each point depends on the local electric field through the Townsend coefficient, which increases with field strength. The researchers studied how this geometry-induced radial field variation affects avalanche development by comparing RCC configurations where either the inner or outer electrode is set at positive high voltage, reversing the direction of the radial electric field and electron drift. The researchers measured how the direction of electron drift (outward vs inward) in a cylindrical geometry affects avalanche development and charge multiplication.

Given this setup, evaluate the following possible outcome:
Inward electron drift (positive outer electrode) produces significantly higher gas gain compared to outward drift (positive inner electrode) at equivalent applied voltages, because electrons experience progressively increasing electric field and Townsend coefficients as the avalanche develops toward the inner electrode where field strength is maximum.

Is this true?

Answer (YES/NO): NO